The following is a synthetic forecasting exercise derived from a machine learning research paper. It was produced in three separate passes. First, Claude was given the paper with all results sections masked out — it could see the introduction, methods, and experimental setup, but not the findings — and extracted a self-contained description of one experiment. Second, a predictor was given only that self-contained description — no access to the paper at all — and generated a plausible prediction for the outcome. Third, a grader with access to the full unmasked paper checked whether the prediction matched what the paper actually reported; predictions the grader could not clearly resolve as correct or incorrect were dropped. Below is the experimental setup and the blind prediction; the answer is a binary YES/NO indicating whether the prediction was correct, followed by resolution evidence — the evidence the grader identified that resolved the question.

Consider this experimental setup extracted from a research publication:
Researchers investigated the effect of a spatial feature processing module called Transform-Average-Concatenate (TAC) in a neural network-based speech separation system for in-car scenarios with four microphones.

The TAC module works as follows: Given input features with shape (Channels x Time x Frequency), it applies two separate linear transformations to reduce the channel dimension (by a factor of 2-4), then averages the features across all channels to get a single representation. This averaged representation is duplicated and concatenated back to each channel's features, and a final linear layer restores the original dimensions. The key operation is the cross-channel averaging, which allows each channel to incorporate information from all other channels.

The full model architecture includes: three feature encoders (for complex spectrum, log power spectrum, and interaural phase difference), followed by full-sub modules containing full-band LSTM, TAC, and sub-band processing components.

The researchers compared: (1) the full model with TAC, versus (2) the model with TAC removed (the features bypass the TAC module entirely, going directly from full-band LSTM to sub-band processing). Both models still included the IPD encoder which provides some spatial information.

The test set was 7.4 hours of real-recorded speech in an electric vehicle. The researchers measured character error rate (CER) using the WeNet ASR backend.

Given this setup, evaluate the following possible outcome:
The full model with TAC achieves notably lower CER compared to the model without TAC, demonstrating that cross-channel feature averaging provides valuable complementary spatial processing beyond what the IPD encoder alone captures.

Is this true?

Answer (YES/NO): YES